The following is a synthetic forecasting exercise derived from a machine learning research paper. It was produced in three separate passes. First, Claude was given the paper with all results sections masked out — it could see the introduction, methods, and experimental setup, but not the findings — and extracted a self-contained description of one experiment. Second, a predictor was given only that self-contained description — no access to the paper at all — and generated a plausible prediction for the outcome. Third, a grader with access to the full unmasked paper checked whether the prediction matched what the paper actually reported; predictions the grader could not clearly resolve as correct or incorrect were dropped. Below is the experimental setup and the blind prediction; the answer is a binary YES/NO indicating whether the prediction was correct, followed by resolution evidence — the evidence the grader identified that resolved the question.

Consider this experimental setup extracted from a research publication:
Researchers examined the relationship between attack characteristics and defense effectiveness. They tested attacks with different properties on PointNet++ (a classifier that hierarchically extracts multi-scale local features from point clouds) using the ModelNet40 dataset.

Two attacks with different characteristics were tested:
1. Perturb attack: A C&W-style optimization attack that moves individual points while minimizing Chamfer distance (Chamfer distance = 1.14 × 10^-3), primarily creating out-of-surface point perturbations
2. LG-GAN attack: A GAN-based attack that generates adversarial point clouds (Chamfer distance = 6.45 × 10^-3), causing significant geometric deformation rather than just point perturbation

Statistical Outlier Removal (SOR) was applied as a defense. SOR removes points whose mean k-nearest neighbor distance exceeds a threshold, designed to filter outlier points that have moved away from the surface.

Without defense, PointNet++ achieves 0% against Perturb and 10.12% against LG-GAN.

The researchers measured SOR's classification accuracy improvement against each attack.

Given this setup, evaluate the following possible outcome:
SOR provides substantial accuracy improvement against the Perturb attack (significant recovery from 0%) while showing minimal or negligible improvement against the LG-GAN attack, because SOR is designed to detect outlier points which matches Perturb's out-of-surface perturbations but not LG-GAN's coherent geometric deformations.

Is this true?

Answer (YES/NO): YES